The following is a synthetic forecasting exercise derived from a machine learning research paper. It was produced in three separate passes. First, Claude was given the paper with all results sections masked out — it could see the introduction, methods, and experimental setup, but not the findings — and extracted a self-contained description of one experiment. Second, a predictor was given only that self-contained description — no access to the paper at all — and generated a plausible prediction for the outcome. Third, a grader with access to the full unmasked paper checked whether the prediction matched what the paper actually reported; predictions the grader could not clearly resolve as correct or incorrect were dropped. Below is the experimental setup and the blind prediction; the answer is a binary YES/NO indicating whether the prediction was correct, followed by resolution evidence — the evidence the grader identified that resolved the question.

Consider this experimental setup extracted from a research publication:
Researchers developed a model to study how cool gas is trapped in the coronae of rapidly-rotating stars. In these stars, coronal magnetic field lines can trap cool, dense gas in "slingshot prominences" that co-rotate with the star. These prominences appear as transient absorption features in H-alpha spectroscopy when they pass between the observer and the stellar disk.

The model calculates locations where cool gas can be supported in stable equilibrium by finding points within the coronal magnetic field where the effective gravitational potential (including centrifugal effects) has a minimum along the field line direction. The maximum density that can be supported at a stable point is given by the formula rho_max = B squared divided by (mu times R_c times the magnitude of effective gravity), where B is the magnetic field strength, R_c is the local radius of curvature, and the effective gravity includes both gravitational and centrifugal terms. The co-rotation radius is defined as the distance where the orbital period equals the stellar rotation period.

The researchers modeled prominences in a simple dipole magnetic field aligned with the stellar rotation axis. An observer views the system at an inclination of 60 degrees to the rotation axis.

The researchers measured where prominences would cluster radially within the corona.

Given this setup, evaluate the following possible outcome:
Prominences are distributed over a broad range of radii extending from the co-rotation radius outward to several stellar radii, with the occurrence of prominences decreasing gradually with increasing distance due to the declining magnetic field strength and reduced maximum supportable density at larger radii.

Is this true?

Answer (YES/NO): NO